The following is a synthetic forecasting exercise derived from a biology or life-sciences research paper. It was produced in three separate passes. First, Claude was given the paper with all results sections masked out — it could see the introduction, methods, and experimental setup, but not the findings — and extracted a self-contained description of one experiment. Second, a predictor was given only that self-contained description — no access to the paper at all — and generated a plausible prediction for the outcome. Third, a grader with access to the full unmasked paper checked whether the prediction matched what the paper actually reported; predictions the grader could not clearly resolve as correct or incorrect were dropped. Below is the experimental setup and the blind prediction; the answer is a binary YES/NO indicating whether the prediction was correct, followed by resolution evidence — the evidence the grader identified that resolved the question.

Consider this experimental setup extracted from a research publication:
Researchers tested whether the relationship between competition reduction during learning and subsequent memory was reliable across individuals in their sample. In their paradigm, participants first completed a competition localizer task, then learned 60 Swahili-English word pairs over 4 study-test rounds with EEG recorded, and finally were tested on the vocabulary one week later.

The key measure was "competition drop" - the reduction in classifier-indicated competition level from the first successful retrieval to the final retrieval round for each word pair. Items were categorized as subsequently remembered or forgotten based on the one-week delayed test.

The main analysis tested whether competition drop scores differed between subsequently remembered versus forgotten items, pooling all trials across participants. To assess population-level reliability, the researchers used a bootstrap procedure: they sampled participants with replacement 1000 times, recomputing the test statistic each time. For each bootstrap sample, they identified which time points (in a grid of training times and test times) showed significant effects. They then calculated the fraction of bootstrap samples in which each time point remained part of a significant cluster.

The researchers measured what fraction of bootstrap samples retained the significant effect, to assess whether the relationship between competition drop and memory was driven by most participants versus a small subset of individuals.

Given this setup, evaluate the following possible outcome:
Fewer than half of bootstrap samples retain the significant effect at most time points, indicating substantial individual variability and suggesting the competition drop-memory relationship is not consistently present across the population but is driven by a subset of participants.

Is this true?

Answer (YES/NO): NO